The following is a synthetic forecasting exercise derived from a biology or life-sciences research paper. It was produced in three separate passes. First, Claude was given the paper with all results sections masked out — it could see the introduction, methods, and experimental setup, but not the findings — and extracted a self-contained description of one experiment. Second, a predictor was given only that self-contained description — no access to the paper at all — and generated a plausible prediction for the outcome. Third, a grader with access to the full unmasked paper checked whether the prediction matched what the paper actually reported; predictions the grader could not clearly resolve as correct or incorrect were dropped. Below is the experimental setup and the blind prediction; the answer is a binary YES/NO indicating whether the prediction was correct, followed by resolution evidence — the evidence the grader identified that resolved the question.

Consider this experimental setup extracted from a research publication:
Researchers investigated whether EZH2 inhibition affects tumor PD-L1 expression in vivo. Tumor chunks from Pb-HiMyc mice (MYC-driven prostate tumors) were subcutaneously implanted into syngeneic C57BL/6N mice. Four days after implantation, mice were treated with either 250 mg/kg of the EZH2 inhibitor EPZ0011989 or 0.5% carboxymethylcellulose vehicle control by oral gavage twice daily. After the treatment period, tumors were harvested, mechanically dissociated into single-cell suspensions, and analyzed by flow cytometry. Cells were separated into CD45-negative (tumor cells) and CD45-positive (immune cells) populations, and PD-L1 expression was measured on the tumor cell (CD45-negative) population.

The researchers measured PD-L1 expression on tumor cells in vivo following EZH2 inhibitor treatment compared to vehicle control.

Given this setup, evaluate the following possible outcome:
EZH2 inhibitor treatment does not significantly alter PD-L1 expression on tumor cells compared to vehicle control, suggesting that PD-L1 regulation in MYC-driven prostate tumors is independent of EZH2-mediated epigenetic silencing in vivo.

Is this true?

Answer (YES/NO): NO